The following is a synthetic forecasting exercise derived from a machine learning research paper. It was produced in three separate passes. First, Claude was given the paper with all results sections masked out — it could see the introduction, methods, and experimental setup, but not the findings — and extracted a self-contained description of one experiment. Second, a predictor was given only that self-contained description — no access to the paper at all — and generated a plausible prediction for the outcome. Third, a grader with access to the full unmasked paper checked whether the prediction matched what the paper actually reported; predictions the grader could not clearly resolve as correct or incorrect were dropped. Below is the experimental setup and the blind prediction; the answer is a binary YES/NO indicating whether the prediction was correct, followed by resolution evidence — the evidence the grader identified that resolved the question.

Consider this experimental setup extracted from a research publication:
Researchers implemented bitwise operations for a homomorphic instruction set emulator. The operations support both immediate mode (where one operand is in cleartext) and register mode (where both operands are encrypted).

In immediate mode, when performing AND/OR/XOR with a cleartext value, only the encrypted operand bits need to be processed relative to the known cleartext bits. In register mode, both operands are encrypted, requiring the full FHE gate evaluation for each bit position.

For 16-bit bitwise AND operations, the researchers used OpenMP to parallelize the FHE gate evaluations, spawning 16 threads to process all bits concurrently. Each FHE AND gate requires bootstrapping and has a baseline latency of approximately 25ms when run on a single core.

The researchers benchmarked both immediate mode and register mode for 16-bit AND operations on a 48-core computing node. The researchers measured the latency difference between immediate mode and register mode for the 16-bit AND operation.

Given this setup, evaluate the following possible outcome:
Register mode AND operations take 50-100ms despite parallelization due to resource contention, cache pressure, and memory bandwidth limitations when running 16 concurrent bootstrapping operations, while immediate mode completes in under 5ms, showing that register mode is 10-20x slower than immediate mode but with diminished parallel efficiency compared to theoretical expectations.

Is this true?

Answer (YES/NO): NO